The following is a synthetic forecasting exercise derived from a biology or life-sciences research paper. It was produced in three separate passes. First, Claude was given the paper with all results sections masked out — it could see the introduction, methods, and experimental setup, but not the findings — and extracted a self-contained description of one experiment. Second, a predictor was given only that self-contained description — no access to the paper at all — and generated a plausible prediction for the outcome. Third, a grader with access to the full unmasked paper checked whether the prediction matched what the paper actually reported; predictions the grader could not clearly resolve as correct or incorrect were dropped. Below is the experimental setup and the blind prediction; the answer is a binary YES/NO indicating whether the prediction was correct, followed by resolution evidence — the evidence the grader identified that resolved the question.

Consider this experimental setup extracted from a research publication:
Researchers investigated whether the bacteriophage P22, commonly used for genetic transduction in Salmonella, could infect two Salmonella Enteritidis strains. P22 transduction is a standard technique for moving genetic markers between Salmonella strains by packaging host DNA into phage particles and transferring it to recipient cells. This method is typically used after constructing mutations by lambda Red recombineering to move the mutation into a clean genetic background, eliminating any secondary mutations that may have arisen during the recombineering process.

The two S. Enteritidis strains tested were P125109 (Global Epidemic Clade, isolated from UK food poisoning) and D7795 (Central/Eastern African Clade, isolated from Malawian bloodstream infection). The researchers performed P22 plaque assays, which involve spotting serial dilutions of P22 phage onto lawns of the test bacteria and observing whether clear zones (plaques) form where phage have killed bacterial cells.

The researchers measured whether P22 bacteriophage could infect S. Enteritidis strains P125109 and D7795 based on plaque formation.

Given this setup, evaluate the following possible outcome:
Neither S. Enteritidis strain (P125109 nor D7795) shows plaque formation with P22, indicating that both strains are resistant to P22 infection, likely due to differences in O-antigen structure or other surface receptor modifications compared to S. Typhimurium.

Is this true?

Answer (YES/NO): YES